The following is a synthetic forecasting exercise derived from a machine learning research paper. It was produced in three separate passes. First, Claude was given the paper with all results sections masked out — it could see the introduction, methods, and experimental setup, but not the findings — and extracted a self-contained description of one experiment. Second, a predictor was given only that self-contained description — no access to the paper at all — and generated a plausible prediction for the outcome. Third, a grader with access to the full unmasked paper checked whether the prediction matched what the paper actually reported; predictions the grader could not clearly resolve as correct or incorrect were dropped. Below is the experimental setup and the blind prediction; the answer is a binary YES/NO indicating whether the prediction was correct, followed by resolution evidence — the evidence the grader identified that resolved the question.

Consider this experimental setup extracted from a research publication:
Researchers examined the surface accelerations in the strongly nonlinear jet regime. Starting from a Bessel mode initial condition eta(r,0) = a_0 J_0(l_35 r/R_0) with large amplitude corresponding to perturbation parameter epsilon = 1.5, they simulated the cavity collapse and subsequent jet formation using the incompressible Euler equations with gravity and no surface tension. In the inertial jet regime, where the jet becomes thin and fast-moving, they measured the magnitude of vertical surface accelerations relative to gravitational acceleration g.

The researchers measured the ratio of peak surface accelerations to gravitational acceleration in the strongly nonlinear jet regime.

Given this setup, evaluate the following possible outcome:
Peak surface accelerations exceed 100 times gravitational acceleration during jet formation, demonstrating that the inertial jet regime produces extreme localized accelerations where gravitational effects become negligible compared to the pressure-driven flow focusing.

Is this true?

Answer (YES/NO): NO